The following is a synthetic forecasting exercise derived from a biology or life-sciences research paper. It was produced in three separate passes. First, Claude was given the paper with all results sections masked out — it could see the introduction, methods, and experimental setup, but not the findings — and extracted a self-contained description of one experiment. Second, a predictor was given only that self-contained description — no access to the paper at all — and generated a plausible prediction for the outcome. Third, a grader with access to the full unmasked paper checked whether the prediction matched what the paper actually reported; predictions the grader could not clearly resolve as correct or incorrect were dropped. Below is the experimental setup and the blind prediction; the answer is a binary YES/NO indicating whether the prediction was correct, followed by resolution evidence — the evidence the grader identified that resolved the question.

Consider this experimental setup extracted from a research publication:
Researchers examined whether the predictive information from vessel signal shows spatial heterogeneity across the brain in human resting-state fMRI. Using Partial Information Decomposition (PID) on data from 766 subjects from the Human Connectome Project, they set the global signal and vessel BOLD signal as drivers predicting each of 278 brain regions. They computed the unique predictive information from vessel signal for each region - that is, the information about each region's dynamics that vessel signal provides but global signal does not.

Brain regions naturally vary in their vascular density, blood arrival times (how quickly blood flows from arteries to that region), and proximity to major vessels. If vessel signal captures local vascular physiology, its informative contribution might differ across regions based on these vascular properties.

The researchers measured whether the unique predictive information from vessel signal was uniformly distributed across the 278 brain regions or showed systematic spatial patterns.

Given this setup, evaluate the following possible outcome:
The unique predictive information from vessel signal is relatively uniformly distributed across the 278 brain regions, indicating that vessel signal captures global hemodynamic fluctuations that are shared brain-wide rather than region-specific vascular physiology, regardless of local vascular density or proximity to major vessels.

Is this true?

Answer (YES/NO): NO